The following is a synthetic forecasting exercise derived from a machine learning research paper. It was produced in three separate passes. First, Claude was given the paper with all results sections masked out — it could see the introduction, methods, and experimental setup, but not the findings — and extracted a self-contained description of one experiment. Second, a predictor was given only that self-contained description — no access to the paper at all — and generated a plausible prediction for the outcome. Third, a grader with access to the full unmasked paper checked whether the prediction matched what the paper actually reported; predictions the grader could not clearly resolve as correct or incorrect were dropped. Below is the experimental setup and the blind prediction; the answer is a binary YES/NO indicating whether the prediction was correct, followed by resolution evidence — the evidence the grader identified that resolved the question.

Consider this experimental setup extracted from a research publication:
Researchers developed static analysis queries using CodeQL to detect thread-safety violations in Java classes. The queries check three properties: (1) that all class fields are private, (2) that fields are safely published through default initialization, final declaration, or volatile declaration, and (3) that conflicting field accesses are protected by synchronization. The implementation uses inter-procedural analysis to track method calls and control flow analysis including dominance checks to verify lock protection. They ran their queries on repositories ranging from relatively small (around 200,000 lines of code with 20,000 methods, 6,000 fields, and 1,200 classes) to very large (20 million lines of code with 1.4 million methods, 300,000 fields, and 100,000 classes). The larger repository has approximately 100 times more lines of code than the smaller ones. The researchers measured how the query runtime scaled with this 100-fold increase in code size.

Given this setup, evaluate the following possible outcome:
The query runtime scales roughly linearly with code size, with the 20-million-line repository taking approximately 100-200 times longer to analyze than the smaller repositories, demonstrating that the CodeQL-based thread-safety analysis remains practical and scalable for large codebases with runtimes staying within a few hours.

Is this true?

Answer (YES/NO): NO